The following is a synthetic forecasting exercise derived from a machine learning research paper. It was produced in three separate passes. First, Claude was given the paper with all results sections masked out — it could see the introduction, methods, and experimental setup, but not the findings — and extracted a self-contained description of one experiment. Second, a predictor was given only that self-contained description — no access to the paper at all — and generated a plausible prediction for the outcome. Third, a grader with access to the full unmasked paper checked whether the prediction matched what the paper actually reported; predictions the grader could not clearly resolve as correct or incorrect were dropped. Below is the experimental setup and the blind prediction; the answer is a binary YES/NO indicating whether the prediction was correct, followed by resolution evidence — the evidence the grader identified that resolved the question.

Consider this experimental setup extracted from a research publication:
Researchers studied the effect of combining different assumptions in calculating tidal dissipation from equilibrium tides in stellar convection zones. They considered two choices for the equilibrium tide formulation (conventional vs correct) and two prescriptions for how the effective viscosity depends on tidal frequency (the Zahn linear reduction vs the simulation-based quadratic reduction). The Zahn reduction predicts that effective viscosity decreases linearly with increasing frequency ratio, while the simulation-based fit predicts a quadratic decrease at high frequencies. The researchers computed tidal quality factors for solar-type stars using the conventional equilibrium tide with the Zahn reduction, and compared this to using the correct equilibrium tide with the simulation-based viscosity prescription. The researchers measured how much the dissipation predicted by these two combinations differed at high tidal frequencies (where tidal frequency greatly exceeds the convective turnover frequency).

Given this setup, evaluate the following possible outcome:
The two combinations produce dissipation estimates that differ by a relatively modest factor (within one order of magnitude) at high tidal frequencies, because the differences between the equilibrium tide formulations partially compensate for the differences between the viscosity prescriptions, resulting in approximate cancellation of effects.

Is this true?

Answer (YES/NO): NO